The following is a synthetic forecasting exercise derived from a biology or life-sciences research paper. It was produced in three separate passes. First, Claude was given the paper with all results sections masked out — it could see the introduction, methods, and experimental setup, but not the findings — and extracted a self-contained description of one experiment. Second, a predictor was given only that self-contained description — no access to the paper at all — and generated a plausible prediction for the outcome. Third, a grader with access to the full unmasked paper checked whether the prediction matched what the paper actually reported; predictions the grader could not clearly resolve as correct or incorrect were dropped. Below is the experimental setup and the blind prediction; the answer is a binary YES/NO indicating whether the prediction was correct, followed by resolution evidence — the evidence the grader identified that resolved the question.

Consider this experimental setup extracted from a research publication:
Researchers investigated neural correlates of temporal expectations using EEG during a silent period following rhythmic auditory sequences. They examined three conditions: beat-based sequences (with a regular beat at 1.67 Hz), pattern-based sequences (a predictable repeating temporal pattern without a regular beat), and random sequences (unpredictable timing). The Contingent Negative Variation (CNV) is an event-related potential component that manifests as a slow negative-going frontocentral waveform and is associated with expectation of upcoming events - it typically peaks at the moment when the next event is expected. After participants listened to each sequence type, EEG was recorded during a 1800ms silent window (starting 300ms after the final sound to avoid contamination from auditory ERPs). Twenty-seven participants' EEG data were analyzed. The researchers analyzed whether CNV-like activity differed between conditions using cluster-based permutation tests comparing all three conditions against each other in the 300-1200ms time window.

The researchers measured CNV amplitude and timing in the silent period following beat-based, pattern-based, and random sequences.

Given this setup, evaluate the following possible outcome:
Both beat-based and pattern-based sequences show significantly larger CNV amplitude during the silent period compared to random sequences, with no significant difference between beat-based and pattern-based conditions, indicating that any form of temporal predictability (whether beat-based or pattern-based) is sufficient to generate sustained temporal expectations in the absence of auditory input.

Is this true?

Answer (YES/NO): NO